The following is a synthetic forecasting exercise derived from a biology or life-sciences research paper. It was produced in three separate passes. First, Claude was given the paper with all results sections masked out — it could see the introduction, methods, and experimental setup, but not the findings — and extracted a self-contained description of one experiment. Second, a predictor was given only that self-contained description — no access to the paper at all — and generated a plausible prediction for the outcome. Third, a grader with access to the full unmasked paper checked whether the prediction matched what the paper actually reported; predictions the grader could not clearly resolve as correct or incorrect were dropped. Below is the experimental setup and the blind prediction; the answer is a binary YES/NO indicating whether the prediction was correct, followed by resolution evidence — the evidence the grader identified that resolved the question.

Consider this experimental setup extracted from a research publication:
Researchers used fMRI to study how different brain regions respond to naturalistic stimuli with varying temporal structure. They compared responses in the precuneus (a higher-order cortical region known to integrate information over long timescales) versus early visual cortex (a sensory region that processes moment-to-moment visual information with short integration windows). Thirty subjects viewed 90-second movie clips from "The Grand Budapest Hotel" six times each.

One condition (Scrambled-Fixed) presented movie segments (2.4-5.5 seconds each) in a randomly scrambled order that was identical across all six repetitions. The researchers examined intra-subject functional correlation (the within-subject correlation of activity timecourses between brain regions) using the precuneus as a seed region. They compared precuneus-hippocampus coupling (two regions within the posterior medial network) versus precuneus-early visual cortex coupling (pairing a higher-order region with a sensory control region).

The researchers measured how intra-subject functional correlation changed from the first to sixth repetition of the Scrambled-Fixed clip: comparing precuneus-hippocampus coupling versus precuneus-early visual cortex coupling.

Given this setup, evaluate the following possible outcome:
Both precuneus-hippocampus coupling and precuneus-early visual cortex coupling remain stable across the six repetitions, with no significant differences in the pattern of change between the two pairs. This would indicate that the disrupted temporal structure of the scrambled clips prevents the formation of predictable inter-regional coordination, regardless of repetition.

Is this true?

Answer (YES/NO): NO